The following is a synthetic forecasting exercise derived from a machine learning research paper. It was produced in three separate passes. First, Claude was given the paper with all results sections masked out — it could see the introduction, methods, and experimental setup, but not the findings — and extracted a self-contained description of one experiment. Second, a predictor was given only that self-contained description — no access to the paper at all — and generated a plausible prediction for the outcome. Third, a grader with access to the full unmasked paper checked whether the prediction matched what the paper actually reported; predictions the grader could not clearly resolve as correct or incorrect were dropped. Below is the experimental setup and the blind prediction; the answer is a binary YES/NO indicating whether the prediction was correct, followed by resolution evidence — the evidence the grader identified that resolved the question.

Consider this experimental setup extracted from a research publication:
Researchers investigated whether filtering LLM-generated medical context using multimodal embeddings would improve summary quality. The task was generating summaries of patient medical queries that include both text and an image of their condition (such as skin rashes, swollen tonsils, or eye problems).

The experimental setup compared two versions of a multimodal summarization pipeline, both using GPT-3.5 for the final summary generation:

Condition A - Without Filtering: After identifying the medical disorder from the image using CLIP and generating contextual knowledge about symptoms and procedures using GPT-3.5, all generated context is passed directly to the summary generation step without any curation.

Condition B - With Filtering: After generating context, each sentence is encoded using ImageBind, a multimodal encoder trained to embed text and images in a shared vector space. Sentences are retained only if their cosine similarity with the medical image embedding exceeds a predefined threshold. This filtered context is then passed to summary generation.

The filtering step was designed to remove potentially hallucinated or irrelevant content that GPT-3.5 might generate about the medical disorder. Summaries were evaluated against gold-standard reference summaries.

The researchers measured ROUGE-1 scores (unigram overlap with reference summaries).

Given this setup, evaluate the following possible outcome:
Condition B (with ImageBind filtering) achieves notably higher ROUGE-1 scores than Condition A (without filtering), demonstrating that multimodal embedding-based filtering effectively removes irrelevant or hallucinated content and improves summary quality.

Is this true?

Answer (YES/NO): NO